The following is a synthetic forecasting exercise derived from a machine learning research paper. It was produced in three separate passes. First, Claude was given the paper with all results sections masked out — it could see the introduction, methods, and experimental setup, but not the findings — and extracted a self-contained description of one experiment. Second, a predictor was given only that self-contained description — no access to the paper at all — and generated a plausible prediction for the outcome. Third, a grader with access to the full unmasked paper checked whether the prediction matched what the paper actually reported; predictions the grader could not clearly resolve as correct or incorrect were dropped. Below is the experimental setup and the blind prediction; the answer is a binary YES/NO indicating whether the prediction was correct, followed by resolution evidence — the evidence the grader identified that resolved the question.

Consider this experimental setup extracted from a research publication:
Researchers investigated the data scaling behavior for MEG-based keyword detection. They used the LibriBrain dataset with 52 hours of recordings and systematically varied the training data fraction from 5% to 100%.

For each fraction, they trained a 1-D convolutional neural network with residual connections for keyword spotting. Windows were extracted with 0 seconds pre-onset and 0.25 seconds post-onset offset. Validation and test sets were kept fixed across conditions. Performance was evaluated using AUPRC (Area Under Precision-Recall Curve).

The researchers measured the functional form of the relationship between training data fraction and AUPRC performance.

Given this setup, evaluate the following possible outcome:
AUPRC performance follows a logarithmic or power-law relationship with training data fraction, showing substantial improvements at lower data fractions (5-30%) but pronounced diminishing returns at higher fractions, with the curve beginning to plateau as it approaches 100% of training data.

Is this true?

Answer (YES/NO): NO